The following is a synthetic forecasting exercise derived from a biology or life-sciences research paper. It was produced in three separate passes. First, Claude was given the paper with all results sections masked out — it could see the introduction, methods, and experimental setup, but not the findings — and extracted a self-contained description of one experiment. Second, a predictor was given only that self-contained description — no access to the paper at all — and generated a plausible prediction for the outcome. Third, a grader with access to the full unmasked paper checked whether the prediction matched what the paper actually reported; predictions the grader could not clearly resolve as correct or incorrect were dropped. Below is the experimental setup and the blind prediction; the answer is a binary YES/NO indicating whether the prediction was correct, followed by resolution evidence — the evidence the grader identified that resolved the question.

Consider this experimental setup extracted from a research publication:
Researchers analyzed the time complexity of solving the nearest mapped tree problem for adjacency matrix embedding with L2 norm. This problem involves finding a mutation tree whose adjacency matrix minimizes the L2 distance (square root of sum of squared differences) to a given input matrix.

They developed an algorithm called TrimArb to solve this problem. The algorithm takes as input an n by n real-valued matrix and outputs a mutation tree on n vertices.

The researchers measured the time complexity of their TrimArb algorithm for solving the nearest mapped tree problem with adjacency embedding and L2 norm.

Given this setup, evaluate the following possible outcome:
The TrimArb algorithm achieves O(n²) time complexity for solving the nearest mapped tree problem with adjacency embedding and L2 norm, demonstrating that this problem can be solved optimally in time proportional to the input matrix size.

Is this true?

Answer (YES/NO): NO